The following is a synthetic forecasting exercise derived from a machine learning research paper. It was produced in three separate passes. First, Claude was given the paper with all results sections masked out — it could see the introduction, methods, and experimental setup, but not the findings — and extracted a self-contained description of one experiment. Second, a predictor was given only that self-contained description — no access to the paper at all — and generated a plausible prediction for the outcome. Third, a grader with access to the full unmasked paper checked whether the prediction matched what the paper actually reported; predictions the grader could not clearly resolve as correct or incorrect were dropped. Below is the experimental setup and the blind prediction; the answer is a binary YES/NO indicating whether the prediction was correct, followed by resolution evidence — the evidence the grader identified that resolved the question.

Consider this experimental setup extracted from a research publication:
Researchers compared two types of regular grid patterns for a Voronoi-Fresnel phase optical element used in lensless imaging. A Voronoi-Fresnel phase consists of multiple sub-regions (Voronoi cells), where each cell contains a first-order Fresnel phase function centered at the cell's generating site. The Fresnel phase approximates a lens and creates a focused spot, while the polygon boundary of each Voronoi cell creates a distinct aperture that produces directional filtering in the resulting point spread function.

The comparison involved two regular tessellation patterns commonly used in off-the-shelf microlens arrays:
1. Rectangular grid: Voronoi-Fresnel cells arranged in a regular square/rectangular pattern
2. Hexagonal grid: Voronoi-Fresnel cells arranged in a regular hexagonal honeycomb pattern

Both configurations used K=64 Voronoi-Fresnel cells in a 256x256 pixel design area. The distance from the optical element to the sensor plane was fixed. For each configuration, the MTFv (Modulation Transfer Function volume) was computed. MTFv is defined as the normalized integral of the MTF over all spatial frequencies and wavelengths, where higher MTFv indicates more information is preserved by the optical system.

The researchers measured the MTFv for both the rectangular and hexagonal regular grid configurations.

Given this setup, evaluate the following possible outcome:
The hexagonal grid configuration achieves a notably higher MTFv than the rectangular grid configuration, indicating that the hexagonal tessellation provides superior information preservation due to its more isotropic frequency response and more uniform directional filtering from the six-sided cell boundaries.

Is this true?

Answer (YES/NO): NO